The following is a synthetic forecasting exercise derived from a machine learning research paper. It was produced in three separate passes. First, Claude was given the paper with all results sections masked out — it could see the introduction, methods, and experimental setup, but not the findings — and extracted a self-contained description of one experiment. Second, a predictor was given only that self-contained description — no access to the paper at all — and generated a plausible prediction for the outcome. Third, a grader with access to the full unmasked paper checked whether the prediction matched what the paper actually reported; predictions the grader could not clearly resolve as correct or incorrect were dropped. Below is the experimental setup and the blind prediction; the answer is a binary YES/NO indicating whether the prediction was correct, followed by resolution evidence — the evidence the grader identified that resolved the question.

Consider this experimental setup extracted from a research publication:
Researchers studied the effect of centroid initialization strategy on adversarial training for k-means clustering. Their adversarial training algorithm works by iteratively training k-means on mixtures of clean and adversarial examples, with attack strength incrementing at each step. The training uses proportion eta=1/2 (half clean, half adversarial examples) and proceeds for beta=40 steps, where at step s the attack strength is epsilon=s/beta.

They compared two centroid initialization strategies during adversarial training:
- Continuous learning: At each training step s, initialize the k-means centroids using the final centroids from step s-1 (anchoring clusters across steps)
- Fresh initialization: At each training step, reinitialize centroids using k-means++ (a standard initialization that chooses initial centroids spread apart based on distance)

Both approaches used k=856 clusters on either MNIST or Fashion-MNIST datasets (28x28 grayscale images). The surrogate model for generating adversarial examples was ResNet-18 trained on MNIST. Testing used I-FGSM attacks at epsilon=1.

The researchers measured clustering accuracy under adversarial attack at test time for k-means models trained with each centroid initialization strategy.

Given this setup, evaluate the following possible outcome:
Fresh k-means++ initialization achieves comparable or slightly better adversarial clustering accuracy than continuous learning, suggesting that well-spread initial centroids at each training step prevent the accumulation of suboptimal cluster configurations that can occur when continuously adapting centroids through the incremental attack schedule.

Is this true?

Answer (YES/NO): NO